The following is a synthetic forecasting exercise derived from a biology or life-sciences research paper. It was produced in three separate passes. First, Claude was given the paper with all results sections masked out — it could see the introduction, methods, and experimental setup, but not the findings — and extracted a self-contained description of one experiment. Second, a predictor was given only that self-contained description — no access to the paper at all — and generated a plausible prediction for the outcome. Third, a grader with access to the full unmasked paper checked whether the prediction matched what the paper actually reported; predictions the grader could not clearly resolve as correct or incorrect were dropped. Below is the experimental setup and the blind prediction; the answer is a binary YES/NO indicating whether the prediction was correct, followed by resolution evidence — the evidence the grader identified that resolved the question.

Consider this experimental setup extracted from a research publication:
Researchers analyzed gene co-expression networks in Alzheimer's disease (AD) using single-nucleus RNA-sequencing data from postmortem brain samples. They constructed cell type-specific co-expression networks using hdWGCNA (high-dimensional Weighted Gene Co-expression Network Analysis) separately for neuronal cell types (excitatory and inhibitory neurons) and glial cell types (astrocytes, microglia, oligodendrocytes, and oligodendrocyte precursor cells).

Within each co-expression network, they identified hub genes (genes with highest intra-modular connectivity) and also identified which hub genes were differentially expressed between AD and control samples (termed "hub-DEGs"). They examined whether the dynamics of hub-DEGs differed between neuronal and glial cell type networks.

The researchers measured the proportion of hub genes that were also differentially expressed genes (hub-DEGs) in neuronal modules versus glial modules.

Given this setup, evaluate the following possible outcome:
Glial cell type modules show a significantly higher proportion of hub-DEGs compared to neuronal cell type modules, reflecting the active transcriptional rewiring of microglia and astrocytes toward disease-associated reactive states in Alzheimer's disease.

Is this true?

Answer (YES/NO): NO